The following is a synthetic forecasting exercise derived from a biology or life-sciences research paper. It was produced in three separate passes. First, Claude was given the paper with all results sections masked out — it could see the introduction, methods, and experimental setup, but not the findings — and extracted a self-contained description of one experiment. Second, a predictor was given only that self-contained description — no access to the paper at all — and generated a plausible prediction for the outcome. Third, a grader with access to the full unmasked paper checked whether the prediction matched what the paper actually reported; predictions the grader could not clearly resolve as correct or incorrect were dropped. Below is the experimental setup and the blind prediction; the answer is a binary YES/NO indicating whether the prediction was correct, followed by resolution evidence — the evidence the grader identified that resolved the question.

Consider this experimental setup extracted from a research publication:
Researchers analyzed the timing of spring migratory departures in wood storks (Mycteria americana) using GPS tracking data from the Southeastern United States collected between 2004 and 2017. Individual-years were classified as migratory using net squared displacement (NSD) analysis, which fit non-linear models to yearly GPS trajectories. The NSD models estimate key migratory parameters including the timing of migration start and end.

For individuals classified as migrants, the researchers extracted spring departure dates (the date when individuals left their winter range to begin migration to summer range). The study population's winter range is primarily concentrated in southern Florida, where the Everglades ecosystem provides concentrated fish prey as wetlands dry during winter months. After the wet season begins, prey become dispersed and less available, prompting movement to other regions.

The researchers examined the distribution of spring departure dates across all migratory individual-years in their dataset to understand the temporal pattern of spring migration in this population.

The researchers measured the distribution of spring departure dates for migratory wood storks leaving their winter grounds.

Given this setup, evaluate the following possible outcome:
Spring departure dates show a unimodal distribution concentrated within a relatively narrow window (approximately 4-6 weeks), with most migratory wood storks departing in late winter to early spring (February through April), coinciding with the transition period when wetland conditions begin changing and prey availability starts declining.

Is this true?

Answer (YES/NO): NO